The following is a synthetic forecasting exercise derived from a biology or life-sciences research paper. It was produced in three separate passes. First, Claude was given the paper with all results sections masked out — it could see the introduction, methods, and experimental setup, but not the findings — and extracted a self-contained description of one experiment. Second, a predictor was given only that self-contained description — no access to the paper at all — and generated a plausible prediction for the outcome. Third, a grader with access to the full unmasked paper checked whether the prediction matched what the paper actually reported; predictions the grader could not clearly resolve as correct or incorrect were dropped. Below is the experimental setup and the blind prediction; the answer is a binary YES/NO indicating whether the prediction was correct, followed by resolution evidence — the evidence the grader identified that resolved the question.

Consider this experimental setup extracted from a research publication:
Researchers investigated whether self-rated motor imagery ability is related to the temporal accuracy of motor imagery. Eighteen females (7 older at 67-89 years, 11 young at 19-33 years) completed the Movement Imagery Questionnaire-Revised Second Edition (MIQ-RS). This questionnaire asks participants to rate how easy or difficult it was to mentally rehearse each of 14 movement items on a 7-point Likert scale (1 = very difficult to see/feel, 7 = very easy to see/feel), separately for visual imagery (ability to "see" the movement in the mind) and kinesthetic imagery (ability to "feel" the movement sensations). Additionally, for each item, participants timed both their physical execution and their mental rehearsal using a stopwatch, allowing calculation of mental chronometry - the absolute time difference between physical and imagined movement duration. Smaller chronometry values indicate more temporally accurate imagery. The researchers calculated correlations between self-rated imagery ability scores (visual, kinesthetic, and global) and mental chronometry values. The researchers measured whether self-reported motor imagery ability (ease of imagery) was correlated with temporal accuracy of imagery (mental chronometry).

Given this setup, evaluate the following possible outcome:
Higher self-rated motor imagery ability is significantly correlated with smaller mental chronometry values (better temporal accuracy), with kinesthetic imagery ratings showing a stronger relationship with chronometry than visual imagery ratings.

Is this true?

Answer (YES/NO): NO